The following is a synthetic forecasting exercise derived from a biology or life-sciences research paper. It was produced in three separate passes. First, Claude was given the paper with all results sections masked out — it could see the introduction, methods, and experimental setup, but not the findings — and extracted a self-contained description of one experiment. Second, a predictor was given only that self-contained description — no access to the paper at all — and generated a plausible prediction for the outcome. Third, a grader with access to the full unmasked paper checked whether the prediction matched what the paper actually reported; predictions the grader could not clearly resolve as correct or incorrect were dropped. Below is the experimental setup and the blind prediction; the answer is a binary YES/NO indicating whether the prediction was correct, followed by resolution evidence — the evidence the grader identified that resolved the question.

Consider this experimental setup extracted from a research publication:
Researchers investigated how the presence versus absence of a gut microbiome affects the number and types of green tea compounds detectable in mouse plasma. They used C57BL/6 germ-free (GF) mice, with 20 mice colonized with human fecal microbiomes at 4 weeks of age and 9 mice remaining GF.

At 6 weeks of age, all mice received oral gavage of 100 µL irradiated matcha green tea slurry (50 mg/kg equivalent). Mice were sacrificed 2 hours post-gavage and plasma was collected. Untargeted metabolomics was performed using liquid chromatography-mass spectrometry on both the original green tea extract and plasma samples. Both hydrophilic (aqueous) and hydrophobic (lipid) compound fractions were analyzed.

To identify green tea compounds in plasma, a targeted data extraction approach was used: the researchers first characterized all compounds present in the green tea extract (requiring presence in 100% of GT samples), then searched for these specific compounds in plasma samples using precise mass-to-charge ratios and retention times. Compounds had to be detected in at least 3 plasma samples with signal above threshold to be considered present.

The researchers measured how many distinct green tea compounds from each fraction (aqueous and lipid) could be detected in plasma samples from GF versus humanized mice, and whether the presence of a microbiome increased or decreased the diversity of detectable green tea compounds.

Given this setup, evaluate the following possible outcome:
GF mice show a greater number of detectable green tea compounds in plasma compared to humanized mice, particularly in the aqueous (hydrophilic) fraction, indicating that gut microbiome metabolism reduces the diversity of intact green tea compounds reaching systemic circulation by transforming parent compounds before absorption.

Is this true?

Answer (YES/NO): NO